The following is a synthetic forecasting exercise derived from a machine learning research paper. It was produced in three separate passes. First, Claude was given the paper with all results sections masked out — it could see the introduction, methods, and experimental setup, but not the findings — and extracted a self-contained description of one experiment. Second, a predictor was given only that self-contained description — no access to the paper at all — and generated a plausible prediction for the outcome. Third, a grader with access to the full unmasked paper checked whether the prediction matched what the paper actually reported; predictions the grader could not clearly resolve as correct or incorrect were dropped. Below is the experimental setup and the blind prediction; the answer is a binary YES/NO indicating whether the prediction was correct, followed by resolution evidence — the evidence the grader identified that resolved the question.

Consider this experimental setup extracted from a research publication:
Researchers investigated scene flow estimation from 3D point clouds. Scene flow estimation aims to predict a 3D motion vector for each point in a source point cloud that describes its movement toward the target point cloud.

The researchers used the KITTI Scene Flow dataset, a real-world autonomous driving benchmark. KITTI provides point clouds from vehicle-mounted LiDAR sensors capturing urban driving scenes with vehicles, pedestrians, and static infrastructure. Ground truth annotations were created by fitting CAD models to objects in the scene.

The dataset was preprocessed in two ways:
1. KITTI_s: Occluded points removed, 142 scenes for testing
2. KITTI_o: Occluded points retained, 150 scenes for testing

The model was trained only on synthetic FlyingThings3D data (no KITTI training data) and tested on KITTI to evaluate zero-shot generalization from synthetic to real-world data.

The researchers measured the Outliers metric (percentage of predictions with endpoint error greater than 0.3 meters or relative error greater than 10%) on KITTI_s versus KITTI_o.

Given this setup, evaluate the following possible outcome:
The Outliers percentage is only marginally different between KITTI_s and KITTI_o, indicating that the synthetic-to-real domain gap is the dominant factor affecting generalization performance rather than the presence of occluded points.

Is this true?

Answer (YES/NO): NO